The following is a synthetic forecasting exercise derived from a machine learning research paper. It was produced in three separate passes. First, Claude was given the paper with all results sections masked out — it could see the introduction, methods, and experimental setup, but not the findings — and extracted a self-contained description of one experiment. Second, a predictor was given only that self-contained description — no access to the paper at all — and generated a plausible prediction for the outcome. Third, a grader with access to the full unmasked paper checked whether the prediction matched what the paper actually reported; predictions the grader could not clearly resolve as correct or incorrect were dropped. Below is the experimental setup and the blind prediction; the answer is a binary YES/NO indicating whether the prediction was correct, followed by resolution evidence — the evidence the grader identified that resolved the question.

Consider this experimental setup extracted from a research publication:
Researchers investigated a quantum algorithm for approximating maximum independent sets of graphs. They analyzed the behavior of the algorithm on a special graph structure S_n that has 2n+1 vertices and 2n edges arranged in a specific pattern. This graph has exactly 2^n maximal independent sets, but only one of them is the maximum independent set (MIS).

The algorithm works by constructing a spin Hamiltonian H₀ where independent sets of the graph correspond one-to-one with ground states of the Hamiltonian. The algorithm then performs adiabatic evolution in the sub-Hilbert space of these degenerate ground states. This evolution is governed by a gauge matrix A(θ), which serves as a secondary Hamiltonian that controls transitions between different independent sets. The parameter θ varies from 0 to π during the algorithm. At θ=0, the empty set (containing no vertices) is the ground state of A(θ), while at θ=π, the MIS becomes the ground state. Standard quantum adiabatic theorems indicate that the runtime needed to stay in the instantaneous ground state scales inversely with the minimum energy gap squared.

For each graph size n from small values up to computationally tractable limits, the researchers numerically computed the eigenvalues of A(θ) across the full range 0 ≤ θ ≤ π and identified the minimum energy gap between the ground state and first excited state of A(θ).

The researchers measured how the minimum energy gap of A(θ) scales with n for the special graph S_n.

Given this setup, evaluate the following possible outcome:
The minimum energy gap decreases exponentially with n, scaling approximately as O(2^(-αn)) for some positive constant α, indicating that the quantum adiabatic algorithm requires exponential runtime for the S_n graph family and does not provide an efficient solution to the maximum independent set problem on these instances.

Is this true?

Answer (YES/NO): YES